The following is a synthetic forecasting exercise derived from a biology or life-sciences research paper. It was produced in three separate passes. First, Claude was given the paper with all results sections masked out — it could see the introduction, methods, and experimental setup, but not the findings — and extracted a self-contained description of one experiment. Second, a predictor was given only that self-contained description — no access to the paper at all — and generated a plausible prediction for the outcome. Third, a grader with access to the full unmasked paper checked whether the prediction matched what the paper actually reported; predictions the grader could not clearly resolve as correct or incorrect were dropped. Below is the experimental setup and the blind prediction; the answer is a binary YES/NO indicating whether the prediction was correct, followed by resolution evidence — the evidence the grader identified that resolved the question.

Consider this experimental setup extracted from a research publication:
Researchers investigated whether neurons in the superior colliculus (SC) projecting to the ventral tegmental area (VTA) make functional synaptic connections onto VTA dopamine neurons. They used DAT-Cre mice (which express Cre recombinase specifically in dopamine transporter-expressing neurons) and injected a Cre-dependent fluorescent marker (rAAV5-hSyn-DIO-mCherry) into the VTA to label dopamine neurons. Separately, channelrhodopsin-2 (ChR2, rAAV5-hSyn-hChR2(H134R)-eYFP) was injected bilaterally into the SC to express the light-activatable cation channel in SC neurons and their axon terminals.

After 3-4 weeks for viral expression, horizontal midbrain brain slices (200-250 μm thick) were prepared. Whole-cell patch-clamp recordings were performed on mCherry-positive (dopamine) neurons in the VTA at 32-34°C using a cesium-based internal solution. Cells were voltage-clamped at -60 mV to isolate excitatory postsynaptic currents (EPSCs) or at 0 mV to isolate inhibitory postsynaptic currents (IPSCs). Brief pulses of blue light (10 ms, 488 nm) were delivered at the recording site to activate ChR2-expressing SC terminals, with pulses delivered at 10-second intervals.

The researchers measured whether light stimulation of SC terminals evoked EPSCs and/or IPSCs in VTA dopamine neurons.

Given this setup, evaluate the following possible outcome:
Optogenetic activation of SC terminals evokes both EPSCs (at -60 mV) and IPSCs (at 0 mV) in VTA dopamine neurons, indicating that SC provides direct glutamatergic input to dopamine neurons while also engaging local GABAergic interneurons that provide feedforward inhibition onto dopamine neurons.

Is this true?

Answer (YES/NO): NO